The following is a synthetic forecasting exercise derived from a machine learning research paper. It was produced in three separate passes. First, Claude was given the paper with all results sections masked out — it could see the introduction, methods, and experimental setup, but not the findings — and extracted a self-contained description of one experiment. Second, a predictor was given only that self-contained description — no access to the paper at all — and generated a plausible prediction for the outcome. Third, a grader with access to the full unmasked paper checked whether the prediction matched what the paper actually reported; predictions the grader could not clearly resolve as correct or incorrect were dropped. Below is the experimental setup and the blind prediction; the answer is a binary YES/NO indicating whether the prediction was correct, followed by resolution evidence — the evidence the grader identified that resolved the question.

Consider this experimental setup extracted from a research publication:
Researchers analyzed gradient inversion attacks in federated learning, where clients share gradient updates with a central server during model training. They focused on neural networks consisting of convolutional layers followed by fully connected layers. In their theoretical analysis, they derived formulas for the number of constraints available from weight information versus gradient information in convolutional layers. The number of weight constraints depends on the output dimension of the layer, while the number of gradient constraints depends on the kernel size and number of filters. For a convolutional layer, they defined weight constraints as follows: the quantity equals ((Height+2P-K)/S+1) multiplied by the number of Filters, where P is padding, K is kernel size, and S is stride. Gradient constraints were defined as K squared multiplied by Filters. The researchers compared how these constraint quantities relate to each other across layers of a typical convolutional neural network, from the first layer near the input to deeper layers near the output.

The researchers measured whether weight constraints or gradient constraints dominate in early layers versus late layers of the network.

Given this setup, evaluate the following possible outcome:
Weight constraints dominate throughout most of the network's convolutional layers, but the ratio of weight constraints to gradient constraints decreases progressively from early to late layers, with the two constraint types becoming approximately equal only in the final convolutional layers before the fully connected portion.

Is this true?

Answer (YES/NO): NO